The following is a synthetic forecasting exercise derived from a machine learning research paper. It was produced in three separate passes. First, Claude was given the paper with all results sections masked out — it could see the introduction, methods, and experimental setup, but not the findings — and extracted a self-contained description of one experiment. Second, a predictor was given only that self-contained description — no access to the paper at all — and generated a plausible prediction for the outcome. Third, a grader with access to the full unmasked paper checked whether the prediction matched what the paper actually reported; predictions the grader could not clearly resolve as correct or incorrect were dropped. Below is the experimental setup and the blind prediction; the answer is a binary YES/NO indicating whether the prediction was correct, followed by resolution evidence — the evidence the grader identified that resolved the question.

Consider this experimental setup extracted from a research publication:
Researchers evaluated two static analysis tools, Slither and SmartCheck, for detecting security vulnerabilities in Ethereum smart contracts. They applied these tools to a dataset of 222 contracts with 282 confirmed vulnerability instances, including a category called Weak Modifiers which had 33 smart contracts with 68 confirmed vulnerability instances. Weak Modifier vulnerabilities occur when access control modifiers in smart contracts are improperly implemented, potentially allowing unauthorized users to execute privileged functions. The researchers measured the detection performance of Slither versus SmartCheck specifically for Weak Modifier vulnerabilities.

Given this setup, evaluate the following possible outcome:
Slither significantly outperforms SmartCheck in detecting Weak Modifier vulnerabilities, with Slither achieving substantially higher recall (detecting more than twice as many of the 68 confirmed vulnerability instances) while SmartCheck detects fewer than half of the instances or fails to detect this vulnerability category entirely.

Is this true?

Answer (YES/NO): YES